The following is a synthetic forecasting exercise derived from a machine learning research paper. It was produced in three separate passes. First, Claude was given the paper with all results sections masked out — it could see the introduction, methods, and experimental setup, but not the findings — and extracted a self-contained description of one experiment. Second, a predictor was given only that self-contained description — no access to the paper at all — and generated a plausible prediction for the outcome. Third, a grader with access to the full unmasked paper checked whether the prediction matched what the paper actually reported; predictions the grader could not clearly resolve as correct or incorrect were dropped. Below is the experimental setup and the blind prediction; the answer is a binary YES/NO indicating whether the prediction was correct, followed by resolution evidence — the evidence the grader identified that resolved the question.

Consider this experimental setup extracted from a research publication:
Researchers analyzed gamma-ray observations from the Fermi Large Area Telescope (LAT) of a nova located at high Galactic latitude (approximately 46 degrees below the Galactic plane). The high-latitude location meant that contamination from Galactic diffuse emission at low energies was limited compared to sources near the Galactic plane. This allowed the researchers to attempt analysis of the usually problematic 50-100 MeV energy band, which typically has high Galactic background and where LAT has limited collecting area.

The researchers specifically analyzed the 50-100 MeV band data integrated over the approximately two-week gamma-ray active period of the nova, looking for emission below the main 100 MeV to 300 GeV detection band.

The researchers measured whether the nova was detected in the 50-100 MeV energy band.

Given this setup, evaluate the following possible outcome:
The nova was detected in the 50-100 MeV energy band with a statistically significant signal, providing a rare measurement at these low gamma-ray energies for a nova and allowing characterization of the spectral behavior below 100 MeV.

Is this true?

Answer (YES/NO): NO